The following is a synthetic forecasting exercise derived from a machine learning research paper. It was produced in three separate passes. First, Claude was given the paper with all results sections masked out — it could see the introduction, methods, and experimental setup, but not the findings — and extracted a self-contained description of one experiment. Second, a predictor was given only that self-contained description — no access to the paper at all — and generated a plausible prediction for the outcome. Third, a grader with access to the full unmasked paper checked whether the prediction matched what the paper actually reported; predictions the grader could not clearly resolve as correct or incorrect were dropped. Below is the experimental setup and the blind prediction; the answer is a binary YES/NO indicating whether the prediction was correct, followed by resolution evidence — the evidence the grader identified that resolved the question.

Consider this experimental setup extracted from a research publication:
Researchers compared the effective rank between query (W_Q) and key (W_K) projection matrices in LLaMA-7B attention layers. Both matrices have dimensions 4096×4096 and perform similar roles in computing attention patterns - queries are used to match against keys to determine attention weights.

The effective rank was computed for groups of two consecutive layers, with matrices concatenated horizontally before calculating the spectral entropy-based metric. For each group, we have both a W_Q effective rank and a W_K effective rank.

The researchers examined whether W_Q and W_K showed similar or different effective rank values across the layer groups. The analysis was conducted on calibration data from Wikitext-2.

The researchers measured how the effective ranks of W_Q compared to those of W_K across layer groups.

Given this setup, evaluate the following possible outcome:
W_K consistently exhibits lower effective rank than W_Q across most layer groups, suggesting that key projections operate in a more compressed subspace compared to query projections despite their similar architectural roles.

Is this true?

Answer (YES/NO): YES